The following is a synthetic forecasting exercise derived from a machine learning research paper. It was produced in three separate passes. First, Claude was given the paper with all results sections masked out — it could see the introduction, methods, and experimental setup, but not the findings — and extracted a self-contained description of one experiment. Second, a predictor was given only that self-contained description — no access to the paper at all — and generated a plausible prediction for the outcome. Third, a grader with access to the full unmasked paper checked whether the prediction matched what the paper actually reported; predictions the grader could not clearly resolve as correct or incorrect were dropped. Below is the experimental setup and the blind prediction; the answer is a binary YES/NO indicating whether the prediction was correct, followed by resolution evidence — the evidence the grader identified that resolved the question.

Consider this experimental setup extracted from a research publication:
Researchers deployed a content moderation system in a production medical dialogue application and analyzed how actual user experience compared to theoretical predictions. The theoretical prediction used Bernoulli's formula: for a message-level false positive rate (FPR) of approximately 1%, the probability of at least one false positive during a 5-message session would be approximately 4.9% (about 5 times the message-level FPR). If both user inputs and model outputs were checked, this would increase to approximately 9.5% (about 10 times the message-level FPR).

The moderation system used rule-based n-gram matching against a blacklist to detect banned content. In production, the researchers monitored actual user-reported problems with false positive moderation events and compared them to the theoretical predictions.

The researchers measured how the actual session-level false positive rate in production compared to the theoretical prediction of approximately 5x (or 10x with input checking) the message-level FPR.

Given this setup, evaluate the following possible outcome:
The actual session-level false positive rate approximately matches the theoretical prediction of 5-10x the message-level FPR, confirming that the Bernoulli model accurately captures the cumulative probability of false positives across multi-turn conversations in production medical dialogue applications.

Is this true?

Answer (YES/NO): NO